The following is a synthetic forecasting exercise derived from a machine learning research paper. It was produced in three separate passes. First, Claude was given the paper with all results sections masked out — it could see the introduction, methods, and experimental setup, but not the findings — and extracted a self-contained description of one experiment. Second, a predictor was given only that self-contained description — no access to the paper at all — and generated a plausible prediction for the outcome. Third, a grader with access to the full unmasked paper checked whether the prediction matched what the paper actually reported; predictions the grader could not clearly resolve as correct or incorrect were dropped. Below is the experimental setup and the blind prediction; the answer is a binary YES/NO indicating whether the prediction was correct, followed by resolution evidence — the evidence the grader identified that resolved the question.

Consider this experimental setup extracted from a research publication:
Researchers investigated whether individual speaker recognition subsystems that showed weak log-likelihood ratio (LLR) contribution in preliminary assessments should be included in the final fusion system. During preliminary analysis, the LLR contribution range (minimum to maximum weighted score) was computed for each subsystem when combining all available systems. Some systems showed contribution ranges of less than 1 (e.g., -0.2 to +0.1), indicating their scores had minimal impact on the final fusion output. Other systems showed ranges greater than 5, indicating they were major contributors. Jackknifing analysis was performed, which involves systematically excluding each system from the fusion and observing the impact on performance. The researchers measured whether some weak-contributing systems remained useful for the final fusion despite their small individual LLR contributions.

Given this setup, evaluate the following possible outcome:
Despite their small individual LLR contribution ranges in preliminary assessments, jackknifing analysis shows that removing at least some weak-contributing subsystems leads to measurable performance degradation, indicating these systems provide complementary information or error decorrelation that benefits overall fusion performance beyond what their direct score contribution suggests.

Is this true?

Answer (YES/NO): YES